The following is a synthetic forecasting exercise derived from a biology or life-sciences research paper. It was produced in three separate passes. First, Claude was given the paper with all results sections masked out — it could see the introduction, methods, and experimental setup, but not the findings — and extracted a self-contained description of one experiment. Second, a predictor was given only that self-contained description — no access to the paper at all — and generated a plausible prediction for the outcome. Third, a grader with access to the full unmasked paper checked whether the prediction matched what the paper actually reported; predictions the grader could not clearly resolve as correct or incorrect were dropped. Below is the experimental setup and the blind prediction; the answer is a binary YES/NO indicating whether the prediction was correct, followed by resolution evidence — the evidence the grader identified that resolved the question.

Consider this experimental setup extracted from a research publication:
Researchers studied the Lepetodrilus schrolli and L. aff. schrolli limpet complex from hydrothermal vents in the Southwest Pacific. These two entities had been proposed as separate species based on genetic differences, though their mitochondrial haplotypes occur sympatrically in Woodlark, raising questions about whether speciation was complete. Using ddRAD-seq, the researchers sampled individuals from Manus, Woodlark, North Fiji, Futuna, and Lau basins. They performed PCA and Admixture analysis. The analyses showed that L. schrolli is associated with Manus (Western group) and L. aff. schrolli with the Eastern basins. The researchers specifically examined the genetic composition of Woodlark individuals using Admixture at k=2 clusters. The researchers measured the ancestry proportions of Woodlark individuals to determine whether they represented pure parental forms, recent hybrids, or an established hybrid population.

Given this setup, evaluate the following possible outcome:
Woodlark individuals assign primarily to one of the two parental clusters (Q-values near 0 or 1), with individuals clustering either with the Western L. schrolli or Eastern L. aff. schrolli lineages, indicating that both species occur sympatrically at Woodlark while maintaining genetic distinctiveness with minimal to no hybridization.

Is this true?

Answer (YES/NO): NO